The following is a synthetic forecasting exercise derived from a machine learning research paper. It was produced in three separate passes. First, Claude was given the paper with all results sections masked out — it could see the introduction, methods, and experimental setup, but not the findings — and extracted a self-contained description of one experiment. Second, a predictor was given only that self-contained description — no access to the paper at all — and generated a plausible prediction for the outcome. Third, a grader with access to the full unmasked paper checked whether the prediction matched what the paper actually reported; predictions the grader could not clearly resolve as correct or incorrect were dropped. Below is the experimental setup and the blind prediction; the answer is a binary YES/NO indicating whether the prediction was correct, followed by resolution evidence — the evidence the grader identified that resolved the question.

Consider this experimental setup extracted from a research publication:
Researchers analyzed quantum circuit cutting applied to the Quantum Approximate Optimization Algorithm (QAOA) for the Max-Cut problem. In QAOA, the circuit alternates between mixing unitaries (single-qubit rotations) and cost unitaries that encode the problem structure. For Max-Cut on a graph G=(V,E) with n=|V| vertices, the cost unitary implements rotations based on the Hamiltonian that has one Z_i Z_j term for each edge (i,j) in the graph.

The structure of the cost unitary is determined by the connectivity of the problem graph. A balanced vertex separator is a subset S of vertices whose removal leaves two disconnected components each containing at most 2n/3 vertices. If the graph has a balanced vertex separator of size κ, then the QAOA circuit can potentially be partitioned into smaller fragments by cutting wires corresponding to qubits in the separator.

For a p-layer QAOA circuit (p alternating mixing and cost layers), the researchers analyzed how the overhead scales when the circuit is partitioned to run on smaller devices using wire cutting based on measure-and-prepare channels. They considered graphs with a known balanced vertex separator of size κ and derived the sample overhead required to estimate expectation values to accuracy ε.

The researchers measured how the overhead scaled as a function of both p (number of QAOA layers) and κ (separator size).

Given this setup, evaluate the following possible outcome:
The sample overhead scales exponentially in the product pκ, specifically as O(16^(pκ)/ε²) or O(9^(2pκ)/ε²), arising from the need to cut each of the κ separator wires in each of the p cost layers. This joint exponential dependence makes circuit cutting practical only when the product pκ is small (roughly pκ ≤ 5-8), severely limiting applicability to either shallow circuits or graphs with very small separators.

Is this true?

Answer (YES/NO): NO